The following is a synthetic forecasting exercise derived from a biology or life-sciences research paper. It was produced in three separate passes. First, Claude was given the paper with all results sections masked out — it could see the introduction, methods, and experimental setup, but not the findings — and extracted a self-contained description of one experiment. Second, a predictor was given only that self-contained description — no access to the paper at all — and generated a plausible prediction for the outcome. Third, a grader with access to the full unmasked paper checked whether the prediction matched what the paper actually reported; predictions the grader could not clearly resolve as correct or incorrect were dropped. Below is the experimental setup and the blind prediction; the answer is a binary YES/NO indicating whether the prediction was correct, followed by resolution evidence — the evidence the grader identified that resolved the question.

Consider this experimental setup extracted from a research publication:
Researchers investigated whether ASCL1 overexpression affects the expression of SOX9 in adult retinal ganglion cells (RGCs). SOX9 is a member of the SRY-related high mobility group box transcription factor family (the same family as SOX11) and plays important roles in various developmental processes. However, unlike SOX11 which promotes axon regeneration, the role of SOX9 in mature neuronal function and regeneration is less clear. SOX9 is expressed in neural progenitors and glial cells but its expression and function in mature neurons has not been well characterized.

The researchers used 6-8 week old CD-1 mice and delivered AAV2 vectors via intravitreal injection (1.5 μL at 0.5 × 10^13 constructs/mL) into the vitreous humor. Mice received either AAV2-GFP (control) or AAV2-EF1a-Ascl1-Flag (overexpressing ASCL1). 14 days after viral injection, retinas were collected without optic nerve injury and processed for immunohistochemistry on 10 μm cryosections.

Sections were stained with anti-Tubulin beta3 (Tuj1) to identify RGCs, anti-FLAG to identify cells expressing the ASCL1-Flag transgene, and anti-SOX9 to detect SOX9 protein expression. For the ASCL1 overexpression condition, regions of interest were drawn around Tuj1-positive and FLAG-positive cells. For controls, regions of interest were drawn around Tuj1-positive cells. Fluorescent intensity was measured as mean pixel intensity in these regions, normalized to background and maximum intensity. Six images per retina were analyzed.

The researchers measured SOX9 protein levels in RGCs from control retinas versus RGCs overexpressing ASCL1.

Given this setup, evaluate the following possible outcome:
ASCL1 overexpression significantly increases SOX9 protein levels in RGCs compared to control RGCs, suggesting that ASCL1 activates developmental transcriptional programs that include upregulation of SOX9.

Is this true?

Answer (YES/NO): NO